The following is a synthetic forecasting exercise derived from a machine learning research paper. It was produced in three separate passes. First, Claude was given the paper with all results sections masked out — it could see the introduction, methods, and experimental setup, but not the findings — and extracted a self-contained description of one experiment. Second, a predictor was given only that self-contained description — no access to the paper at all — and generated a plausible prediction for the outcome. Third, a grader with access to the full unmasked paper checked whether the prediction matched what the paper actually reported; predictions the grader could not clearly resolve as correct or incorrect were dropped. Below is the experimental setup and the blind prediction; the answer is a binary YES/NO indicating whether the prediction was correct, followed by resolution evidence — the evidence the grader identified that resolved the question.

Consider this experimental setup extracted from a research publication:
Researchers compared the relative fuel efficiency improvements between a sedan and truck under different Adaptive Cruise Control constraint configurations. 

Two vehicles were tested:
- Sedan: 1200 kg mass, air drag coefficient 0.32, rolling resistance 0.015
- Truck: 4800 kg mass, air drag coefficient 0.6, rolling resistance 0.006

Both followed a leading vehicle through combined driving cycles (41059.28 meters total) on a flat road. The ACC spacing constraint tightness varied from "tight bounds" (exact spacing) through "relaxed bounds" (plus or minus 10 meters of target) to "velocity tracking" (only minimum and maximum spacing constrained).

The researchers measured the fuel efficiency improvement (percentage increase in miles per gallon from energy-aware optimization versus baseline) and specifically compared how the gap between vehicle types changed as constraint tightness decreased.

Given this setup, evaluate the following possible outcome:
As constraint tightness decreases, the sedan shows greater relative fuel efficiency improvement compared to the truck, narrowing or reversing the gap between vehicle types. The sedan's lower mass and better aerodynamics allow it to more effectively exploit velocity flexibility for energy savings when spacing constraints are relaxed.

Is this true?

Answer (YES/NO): NO